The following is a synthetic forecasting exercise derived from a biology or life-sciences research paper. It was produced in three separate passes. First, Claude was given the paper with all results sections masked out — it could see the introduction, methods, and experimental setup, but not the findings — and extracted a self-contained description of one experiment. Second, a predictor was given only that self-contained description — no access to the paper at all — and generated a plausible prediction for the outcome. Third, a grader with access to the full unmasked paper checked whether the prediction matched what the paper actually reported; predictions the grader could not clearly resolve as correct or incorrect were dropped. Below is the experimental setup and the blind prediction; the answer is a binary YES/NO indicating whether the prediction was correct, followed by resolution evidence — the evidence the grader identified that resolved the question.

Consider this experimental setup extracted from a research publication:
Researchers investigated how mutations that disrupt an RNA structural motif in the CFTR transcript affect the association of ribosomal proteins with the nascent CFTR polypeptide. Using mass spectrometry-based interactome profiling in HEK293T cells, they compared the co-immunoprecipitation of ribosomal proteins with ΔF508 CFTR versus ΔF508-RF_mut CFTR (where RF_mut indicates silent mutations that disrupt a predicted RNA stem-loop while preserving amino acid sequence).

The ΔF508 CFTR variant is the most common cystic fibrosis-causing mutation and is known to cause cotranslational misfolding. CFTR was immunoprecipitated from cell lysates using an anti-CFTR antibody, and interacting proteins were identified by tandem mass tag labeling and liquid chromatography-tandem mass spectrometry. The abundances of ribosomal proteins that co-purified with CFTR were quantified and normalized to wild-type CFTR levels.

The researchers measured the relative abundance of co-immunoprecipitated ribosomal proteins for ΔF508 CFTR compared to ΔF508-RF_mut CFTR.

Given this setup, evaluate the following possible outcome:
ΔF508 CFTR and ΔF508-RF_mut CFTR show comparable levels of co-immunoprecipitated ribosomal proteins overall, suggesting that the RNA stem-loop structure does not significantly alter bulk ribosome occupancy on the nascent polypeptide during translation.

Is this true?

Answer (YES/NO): NO